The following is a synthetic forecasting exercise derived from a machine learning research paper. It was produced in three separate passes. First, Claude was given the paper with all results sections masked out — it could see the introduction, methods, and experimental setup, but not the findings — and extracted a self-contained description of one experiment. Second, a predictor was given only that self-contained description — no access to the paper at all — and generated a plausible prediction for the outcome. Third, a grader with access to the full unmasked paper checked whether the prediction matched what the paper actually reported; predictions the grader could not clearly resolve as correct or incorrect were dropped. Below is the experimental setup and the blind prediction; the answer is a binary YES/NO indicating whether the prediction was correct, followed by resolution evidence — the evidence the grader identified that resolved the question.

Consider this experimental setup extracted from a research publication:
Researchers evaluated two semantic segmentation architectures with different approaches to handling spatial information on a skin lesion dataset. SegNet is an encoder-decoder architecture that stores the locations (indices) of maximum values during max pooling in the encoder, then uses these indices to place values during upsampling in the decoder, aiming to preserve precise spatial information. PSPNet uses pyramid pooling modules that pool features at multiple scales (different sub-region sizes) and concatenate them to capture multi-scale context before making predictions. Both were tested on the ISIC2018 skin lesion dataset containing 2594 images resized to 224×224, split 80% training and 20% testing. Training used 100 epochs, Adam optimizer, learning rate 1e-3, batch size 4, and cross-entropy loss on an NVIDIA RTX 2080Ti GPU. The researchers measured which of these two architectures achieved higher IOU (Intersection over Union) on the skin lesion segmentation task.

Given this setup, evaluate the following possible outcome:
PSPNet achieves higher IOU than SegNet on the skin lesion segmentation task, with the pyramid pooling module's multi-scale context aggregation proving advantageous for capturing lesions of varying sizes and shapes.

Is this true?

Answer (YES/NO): YES